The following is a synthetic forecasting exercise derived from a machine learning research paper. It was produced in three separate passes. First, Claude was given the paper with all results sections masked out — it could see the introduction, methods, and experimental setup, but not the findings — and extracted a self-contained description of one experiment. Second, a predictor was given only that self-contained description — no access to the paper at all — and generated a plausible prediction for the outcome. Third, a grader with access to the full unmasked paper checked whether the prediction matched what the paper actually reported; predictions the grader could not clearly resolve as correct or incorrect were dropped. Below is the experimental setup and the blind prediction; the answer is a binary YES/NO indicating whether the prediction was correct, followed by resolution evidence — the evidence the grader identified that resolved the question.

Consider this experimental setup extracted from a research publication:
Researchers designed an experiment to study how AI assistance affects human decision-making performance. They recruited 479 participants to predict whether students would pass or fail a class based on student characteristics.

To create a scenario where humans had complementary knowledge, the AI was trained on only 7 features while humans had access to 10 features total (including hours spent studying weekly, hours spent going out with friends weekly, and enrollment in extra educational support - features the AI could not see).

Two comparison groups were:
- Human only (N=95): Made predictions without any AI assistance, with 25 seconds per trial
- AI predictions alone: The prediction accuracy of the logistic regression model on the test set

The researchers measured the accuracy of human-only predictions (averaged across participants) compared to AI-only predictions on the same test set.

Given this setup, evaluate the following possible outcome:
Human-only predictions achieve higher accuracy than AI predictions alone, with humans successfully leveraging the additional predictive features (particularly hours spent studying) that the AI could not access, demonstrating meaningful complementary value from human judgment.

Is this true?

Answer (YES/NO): NO